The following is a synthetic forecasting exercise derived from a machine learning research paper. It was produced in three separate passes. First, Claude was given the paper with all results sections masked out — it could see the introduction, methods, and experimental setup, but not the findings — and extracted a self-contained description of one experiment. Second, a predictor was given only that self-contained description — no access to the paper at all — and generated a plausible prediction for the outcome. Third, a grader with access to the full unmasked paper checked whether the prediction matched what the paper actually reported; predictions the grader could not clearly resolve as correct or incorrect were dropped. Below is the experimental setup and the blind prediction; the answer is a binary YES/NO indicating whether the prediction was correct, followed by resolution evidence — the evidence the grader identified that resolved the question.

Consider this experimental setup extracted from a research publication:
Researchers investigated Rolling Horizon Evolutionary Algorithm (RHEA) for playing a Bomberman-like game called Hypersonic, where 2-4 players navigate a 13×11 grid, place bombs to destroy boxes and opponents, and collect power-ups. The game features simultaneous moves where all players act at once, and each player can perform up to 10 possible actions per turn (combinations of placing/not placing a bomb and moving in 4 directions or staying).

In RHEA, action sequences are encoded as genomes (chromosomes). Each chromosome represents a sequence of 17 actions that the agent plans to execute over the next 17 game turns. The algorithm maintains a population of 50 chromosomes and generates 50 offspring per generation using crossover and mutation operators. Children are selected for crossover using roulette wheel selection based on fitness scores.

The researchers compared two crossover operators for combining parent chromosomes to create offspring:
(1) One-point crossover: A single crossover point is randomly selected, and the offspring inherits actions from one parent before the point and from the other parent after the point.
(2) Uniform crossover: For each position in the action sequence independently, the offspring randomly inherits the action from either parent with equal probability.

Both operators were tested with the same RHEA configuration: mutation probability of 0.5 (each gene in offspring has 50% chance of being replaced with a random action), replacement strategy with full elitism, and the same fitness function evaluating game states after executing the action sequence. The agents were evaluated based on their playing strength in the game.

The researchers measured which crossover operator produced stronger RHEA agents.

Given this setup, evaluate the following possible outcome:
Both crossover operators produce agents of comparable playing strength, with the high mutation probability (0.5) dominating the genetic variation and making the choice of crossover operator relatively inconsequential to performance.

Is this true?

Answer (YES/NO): NO